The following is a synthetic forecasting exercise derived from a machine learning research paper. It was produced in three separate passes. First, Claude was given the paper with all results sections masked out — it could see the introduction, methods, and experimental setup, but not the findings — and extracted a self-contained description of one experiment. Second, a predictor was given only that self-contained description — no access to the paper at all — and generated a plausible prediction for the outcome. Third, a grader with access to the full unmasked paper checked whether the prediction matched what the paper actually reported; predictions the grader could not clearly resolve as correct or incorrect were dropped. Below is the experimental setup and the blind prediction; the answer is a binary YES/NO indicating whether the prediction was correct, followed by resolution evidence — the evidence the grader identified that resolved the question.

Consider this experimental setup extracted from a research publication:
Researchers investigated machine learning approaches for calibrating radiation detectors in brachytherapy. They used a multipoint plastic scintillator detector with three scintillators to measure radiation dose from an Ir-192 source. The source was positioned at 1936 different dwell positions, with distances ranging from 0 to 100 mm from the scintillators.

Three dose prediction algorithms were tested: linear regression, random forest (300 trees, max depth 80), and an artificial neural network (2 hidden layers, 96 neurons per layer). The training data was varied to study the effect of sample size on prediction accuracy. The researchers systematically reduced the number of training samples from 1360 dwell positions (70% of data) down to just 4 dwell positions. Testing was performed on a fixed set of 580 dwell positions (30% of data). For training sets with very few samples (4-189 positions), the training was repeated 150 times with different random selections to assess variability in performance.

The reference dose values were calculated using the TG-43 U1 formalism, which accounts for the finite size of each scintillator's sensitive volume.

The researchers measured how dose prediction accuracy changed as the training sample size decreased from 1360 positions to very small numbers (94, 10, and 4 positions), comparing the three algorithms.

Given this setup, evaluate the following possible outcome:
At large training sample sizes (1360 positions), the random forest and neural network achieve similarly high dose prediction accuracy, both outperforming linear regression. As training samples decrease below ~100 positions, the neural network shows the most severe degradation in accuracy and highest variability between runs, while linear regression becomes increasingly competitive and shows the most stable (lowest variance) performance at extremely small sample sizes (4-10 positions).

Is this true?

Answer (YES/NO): NO